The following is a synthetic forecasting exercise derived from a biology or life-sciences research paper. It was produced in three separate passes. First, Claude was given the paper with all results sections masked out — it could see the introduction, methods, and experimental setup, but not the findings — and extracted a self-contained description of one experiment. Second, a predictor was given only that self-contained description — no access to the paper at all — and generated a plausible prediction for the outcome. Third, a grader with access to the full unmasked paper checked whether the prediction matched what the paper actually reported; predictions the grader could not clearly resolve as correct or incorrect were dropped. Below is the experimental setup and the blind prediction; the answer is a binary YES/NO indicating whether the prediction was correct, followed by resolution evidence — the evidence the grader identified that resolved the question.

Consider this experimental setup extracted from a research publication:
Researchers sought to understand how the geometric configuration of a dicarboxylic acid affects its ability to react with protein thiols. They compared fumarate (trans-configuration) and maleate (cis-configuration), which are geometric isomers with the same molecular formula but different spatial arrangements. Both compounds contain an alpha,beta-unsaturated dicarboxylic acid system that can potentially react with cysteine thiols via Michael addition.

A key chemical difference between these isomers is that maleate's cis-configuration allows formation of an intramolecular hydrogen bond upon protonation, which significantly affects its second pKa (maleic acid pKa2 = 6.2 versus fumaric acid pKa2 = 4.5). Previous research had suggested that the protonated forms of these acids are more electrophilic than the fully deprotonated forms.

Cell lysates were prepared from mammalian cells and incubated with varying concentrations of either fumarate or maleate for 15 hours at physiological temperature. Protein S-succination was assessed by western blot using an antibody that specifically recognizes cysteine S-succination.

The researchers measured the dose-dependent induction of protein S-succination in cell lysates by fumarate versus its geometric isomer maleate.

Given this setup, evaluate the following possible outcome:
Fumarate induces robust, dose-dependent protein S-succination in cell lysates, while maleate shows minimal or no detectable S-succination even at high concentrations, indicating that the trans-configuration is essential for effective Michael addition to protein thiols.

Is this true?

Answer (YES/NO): NO